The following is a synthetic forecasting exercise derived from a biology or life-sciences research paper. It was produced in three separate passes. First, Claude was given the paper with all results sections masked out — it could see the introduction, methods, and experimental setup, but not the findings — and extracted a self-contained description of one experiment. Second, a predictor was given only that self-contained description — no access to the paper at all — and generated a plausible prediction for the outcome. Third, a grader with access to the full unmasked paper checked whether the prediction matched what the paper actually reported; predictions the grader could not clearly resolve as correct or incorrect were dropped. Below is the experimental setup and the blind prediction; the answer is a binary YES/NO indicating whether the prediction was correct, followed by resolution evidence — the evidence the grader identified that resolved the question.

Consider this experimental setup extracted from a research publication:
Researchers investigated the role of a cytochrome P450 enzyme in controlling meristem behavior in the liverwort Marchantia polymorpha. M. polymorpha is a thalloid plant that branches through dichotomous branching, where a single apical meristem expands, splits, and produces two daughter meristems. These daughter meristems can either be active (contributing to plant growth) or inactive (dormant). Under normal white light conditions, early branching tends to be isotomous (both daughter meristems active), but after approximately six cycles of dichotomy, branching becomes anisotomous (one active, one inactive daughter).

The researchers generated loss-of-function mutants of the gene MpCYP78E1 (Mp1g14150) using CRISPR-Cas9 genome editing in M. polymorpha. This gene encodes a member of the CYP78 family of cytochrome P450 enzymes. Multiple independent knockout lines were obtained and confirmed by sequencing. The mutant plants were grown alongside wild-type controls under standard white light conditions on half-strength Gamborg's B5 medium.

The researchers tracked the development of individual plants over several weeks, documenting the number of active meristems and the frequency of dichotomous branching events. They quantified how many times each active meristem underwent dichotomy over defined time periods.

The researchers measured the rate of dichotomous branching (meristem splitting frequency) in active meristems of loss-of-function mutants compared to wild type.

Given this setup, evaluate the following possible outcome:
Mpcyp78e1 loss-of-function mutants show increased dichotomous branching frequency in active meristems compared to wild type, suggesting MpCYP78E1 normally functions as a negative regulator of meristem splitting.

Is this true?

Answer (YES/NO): YES